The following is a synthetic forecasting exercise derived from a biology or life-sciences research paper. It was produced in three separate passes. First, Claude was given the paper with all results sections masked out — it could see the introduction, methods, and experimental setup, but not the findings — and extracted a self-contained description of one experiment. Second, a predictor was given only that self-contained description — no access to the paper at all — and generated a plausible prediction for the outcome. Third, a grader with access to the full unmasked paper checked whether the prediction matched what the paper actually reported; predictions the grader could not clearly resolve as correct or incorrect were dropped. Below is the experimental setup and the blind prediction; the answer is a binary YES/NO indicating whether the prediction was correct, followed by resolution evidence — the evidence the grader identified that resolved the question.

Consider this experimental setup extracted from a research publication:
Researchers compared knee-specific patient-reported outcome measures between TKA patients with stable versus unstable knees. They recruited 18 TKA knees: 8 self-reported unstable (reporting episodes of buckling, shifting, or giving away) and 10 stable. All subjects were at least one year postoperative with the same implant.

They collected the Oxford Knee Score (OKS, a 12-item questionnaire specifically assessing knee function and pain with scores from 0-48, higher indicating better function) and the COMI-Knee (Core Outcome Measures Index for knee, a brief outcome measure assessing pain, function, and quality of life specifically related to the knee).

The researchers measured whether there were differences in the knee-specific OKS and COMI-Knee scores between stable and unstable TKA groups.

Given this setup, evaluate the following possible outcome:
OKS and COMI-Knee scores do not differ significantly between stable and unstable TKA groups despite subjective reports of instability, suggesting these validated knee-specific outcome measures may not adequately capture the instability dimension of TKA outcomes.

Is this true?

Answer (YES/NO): NO